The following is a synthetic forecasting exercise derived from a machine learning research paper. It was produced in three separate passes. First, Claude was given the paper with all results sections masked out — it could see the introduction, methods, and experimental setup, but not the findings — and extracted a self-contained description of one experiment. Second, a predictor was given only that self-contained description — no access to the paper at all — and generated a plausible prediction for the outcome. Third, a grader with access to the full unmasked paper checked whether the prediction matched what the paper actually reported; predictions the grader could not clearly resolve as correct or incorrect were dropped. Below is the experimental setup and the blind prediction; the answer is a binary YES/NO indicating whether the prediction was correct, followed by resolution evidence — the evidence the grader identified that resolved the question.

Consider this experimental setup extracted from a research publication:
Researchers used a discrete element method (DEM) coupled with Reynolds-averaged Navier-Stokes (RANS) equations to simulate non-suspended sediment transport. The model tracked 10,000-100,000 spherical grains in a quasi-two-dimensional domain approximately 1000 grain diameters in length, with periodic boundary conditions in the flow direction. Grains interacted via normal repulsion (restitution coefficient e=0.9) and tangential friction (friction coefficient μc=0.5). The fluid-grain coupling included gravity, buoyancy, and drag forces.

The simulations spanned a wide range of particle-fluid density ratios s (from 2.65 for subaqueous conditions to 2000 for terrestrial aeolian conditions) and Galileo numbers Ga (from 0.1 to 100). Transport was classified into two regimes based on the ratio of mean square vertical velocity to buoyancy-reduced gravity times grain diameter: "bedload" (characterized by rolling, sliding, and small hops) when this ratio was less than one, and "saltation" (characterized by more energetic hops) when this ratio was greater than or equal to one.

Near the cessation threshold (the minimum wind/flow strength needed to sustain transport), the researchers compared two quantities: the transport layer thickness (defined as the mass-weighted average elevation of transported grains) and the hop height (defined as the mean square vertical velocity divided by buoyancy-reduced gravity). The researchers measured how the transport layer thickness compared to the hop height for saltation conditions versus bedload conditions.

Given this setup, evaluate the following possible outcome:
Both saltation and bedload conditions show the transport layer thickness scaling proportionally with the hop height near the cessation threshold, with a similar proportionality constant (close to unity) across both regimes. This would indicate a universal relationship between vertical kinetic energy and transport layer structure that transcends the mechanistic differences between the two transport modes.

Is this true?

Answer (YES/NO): NO